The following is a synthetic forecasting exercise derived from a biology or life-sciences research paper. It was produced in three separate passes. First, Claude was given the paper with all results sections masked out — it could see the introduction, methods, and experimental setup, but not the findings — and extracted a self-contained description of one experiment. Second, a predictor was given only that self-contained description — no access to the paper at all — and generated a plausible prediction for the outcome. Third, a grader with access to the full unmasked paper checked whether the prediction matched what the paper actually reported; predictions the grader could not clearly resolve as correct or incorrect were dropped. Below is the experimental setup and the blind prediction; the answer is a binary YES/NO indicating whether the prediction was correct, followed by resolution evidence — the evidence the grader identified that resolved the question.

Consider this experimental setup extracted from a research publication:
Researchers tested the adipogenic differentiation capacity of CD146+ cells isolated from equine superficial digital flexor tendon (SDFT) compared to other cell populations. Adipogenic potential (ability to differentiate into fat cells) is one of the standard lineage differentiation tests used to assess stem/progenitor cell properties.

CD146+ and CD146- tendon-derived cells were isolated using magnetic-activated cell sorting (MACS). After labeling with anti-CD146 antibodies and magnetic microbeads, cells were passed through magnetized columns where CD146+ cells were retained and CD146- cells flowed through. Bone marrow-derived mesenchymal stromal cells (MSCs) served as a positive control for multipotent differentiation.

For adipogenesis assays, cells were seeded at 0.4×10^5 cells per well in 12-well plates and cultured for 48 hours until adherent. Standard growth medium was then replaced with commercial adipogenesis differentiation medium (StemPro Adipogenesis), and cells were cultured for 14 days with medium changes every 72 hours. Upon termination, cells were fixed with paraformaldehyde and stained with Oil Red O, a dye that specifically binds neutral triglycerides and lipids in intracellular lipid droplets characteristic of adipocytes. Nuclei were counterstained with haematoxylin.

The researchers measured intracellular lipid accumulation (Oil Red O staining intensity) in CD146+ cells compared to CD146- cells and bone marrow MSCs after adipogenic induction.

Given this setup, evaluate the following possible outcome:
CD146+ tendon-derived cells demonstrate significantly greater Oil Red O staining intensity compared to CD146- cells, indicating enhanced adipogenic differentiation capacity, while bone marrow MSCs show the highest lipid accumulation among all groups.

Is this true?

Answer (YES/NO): NO